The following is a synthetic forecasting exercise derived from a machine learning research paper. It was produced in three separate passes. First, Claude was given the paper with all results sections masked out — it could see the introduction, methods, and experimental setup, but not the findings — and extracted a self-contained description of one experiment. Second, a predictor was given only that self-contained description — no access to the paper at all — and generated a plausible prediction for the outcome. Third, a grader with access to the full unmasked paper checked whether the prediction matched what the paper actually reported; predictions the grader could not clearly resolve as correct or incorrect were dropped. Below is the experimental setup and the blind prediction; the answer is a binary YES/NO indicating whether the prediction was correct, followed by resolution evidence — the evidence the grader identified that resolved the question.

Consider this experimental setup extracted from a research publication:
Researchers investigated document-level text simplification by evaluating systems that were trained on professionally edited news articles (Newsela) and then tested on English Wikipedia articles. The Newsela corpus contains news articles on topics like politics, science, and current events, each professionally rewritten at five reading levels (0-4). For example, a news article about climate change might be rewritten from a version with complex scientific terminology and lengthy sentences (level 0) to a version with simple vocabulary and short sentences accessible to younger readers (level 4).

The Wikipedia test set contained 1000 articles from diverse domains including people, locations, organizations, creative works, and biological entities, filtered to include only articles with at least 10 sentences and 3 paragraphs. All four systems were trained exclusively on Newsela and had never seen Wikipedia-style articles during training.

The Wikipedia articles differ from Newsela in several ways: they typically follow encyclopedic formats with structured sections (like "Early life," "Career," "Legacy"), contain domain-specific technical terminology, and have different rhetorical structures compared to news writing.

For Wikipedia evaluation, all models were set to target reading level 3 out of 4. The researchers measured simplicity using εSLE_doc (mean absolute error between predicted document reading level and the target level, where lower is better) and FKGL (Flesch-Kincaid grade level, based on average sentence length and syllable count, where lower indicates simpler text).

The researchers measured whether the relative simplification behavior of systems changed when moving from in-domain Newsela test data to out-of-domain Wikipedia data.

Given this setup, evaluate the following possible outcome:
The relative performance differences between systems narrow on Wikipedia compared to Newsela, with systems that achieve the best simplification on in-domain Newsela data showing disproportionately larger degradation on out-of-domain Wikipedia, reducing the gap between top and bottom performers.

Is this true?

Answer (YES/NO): NO